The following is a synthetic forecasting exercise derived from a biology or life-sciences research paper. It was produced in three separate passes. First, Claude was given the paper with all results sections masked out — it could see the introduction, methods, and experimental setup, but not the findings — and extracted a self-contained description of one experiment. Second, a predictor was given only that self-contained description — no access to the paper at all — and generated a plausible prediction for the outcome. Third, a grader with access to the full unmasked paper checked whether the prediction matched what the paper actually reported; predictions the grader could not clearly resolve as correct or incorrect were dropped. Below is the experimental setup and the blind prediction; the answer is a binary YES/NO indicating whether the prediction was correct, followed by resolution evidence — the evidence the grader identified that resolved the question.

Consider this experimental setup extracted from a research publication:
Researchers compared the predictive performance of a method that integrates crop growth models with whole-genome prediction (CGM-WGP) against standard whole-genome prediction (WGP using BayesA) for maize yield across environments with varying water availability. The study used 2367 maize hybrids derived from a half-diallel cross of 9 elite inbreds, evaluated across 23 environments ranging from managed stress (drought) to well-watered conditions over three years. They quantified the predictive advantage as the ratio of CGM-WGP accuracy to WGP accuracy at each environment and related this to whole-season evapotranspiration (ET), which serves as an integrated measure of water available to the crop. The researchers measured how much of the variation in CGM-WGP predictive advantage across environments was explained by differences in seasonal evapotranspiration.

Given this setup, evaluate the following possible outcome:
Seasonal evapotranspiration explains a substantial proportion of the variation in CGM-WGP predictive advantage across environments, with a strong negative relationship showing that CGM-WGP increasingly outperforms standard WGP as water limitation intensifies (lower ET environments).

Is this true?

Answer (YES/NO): YES